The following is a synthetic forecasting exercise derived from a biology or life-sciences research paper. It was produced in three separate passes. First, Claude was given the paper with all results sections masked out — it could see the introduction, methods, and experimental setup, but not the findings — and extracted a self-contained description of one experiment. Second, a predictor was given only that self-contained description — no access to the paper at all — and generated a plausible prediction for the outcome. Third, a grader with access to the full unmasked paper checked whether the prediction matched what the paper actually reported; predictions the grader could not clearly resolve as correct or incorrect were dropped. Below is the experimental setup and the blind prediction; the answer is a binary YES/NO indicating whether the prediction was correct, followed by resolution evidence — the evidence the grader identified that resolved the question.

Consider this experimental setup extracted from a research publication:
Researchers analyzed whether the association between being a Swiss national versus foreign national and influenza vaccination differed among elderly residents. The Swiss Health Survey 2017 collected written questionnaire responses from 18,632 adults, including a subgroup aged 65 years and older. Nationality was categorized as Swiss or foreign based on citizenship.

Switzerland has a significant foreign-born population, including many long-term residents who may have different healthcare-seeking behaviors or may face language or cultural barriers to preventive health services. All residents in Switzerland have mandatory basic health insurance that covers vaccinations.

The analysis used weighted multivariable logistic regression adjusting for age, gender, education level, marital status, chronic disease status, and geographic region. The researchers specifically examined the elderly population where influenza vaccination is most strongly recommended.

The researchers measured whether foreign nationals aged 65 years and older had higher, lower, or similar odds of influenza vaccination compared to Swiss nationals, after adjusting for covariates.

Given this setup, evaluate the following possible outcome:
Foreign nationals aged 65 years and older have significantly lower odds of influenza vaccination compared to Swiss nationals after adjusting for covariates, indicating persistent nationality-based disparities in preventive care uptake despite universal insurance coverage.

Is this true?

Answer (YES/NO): NO